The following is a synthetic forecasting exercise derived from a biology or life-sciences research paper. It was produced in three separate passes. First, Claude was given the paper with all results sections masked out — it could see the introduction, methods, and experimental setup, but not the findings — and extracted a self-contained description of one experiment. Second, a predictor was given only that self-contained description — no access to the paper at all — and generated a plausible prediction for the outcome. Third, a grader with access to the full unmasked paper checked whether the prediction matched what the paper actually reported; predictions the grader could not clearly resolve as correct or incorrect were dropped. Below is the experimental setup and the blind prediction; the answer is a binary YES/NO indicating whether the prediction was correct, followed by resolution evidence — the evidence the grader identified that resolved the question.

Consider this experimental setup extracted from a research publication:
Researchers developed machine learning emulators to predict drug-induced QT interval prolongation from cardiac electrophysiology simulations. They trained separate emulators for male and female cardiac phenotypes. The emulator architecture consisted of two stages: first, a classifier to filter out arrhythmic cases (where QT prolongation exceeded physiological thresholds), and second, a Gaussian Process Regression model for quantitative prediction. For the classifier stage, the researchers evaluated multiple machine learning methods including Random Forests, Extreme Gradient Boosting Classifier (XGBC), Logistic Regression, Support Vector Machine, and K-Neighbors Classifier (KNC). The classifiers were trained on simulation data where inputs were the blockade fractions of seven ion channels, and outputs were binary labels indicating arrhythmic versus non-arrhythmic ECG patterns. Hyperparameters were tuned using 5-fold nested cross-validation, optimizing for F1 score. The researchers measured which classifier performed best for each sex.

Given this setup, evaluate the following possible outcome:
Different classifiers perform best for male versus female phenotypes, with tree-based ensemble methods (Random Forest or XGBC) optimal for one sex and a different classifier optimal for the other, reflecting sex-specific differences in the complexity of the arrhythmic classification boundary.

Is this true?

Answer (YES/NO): YES